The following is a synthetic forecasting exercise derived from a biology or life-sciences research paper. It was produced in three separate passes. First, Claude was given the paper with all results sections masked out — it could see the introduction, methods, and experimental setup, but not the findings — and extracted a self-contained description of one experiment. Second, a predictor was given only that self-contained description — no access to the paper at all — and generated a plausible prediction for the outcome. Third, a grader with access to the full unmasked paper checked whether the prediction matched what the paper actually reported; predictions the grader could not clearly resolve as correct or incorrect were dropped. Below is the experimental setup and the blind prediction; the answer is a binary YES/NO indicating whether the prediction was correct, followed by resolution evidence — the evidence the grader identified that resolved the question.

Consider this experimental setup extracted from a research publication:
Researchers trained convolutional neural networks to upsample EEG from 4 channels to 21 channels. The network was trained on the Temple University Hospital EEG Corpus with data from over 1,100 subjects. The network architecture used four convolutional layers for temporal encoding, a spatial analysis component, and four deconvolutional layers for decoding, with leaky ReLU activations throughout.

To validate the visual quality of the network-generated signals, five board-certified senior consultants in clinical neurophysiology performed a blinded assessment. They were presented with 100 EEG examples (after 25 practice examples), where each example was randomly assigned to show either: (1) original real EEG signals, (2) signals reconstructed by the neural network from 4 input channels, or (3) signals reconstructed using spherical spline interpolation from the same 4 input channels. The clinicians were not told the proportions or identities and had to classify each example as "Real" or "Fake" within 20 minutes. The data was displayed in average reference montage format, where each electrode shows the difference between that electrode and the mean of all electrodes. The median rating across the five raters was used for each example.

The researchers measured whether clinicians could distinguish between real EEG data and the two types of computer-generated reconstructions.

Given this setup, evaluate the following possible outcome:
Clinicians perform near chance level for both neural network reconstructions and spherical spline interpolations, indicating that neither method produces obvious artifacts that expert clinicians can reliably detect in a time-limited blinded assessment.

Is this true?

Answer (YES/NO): NO